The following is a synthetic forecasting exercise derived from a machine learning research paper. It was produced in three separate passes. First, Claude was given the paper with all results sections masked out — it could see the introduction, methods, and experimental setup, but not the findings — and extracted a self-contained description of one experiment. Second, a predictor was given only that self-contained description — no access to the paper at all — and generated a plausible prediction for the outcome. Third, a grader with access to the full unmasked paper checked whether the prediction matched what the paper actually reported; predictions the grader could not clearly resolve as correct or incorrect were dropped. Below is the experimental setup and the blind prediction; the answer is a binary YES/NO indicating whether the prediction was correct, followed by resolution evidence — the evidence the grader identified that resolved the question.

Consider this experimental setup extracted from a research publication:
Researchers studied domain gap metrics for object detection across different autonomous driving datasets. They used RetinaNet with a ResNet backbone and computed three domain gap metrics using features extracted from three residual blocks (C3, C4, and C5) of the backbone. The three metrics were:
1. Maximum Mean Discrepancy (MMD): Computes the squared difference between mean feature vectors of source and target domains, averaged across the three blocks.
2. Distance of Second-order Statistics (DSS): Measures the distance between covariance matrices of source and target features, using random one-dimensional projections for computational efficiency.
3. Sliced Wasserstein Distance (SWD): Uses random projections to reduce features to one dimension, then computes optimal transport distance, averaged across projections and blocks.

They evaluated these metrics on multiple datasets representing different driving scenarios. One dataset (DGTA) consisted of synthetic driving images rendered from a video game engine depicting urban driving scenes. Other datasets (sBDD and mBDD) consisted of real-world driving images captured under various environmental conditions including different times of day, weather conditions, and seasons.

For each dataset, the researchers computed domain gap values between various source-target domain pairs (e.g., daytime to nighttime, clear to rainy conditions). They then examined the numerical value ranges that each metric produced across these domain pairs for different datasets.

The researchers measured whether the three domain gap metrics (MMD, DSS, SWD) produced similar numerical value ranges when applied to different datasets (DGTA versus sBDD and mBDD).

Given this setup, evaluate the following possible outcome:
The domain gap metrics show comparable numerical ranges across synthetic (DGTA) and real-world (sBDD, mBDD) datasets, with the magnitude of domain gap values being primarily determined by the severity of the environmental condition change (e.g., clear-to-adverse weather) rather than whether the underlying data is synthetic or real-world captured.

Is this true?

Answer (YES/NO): NO